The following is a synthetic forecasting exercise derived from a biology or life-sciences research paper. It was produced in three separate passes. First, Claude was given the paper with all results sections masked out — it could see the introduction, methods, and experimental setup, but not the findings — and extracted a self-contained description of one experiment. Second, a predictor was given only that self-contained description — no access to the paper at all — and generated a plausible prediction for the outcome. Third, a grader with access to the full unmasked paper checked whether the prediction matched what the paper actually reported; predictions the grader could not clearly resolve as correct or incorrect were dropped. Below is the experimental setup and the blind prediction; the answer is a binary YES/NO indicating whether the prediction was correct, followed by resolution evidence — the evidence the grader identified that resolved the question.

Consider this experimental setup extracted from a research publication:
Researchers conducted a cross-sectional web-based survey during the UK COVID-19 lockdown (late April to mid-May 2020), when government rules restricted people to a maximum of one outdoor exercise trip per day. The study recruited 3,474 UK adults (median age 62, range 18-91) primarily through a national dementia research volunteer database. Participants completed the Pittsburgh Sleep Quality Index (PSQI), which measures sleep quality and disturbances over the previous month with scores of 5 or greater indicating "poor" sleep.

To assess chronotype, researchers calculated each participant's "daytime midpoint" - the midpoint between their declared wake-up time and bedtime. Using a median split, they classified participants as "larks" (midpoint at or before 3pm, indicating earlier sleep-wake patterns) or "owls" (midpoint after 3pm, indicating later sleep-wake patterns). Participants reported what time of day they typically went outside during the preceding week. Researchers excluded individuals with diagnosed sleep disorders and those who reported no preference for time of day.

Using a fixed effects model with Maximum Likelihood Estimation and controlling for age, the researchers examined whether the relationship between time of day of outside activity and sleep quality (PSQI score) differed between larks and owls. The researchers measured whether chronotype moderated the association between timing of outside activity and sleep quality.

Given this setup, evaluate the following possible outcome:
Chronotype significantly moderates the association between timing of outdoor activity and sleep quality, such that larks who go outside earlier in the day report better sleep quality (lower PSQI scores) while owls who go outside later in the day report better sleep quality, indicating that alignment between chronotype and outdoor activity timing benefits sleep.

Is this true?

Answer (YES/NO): NO